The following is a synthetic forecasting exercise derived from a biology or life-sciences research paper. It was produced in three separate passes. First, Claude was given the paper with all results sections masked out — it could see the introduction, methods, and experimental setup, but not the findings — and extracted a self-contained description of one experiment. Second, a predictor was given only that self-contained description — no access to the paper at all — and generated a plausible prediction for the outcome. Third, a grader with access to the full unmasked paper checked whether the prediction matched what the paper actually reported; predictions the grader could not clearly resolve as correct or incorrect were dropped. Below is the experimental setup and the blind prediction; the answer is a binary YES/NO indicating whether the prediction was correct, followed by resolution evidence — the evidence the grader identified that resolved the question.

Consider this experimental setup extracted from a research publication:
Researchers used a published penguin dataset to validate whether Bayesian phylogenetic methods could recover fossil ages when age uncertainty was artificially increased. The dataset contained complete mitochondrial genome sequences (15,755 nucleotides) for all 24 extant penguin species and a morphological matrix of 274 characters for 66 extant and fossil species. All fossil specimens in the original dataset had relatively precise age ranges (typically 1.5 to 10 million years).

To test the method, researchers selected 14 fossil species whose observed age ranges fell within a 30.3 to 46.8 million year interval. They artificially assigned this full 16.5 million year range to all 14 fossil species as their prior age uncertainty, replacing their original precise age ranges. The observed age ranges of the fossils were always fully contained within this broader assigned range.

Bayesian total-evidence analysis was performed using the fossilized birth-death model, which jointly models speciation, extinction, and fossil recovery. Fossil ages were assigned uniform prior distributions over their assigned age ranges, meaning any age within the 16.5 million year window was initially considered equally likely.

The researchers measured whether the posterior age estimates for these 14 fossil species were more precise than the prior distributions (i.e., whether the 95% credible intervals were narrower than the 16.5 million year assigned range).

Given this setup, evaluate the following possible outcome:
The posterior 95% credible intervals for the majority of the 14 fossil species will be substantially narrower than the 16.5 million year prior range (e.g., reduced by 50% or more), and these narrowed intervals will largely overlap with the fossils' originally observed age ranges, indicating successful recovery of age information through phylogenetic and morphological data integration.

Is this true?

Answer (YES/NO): NO